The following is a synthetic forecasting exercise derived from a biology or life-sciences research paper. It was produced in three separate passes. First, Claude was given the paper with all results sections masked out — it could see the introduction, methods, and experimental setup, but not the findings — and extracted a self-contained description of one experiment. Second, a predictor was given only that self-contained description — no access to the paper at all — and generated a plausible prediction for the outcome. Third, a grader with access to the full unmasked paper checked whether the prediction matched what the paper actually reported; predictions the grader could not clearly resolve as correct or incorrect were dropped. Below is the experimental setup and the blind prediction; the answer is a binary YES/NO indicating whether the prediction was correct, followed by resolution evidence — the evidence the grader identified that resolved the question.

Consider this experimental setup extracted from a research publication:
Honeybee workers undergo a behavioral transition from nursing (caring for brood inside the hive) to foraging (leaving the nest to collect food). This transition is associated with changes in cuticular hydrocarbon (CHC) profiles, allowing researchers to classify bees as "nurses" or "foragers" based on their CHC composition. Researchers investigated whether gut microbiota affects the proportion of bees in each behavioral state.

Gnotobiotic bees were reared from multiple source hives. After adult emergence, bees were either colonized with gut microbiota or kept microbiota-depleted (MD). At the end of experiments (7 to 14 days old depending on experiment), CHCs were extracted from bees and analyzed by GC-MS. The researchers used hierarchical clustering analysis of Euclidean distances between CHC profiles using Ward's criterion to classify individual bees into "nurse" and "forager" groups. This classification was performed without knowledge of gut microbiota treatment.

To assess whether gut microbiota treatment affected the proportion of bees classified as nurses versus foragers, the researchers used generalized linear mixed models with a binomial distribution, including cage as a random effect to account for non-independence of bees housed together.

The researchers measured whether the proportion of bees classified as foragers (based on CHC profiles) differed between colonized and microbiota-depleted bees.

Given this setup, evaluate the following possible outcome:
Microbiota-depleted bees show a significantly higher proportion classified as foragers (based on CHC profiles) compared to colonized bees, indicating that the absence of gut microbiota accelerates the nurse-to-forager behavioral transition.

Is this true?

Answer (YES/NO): NO